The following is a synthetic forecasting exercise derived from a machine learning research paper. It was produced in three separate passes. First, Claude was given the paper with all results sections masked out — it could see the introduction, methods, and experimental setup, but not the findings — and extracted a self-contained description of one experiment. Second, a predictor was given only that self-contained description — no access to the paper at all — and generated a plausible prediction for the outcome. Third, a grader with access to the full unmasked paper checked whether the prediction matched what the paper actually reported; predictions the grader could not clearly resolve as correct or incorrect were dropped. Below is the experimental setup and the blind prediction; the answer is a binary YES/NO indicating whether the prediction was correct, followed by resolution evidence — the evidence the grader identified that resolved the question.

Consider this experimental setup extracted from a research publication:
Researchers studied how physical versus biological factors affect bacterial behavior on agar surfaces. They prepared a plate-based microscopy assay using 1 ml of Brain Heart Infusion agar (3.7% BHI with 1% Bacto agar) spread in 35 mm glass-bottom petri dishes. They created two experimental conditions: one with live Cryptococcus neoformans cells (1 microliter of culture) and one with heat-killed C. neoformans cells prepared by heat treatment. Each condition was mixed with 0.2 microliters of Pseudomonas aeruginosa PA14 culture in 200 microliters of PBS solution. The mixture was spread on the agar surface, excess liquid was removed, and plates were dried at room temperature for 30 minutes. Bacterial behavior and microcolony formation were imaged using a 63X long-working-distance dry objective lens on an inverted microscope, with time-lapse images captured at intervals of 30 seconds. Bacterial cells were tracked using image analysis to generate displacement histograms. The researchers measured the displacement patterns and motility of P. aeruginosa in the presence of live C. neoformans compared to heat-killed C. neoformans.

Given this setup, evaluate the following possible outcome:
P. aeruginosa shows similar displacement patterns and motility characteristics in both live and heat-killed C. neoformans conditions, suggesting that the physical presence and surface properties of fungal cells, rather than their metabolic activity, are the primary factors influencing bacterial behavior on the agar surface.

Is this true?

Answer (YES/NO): YES